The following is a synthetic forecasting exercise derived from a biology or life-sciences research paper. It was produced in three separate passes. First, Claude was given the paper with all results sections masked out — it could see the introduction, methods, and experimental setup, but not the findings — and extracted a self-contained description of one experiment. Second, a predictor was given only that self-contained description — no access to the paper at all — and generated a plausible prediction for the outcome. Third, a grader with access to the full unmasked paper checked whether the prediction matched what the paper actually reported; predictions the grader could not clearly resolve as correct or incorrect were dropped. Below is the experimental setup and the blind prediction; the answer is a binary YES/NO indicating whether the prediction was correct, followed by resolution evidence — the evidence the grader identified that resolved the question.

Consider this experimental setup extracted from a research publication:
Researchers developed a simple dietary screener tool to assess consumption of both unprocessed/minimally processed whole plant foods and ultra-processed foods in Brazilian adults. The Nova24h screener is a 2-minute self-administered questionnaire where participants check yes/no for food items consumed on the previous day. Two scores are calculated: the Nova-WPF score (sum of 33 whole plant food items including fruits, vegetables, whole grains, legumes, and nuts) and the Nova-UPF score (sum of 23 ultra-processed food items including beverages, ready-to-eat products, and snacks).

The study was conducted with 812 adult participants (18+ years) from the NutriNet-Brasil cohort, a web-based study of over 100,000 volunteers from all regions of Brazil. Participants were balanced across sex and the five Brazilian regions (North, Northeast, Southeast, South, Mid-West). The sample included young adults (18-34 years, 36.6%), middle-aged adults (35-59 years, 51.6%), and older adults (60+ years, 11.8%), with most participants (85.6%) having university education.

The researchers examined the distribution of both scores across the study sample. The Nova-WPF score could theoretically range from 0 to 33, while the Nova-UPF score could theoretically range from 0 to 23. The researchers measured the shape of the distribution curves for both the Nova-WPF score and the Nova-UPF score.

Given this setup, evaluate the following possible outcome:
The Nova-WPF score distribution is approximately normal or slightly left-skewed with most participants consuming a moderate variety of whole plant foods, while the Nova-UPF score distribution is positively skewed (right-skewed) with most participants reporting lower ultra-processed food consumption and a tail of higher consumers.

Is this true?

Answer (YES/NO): YES